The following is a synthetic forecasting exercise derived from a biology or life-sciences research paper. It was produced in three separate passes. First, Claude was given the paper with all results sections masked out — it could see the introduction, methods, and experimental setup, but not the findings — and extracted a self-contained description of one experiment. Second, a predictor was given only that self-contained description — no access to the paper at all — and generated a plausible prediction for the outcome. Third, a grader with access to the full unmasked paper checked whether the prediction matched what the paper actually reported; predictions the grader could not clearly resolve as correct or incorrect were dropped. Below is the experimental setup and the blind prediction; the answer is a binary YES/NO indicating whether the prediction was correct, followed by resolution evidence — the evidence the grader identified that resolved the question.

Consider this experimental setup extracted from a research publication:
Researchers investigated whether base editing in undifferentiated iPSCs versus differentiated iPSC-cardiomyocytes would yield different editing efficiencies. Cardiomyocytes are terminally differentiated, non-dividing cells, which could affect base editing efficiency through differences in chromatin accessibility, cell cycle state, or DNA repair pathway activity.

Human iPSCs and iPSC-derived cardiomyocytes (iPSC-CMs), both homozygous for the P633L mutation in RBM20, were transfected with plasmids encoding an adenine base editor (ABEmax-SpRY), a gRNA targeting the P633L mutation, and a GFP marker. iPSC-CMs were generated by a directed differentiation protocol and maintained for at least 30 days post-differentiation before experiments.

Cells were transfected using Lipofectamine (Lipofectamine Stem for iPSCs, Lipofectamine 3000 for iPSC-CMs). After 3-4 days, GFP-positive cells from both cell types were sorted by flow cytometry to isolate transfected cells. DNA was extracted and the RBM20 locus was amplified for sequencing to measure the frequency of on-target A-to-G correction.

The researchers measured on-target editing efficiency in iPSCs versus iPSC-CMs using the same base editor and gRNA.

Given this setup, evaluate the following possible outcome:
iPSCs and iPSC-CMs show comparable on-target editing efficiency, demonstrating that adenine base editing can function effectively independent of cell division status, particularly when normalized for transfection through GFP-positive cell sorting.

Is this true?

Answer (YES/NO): YES